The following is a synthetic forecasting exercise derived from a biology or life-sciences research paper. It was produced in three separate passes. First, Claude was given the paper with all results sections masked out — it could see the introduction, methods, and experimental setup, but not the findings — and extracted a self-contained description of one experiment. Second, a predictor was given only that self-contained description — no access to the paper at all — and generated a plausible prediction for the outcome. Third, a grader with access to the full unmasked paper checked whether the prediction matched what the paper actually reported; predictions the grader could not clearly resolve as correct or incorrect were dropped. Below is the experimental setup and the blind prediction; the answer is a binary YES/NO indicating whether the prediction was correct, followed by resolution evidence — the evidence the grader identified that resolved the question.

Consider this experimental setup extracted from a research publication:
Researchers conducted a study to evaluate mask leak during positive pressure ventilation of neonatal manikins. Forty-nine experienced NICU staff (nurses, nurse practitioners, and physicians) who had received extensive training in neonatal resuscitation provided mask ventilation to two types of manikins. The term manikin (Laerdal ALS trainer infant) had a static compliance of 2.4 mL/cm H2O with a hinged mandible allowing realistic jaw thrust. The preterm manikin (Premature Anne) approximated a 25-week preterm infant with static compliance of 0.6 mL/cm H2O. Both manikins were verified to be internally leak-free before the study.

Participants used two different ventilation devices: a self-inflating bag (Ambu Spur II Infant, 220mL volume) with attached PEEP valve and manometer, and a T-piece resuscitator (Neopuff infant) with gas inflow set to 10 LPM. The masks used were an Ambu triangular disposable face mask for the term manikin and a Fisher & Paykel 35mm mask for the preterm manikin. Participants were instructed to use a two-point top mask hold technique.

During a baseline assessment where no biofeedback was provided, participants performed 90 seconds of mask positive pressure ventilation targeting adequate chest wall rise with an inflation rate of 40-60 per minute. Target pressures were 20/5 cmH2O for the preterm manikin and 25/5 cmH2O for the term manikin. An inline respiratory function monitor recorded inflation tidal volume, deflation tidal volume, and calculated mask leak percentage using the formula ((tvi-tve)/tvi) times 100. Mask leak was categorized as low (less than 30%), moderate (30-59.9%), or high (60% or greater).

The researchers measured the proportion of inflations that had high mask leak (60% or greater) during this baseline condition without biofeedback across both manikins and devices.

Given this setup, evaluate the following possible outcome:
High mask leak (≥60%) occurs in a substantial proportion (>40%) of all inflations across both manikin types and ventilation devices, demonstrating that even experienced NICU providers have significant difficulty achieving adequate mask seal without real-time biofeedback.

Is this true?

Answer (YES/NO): NO